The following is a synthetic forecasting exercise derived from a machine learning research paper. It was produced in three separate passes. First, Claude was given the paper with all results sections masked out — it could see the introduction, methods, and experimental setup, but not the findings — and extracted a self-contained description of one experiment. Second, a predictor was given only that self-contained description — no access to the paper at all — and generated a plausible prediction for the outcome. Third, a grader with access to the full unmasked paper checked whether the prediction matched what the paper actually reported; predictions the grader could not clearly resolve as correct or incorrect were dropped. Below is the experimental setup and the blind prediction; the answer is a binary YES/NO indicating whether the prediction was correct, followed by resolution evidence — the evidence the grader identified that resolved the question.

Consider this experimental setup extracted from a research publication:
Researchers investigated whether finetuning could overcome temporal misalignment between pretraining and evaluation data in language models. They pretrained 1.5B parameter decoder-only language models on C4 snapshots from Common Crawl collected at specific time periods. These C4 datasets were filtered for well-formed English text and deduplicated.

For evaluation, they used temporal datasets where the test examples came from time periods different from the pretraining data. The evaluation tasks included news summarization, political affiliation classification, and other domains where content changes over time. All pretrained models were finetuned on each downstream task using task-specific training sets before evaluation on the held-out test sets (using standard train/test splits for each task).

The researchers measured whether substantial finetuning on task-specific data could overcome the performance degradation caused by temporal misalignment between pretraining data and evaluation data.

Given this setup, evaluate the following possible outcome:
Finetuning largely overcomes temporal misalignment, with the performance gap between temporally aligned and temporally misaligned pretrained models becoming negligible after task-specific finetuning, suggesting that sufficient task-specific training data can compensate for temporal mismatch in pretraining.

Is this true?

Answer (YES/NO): NO